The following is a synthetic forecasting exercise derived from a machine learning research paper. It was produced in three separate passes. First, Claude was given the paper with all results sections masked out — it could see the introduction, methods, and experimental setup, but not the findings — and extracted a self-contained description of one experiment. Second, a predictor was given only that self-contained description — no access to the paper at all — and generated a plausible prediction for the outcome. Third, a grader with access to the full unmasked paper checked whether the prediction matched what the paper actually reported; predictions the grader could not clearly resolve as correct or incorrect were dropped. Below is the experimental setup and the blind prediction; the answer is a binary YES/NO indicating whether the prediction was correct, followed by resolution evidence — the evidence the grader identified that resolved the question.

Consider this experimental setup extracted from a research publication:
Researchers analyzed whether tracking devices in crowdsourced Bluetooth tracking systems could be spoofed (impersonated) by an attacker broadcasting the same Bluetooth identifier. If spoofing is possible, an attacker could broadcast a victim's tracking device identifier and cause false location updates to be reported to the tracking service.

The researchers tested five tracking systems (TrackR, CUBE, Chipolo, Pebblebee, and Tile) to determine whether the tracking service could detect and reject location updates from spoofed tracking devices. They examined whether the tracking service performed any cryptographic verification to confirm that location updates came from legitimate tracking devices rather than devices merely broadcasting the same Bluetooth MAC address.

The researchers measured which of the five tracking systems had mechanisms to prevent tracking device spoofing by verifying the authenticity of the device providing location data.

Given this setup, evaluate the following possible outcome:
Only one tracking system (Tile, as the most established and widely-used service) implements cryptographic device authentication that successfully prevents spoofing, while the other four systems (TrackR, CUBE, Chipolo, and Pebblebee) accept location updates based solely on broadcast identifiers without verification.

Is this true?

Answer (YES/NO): NO